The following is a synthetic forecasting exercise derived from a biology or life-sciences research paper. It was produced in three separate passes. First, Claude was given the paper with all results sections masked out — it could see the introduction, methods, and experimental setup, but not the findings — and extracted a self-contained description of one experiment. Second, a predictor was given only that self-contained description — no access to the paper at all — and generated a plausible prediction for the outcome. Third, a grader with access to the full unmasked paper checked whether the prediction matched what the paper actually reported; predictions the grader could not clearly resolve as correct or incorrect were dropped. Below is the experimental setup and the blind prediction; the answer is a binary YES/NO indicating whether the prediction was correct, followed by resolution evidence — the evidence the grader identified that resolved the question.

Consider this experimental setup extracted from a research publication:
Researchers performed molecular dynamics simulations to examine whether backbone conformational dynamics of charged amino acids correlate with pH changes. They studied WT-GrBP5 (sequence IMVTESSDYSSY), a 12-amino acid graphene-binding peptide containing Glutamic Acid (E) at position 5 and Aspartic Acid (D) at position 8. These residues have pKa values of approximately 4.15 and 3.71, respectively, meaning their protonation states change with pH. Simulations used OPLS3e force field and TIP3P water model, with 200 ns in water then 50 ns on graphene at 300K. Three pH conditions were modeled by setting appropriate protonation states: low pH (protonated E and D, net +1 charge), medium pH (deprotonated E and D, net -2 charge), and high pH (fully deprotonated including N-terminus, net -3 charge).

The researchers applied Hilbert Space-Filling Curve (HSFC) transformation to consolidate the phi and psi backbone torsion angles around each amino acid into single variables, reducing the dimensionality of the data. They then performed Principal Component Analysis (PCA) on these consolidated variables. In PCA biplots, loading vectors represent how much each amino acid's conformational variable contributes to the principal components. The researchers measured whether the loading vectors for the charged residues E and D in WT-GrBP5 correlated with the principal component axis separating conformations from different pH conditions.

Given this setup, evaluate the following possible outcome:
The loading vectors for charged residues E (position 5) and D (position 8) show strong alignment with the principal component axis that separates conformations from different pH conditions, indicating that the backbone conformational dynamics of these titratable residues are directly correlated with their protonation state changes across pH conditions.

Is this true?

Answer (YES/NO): YES